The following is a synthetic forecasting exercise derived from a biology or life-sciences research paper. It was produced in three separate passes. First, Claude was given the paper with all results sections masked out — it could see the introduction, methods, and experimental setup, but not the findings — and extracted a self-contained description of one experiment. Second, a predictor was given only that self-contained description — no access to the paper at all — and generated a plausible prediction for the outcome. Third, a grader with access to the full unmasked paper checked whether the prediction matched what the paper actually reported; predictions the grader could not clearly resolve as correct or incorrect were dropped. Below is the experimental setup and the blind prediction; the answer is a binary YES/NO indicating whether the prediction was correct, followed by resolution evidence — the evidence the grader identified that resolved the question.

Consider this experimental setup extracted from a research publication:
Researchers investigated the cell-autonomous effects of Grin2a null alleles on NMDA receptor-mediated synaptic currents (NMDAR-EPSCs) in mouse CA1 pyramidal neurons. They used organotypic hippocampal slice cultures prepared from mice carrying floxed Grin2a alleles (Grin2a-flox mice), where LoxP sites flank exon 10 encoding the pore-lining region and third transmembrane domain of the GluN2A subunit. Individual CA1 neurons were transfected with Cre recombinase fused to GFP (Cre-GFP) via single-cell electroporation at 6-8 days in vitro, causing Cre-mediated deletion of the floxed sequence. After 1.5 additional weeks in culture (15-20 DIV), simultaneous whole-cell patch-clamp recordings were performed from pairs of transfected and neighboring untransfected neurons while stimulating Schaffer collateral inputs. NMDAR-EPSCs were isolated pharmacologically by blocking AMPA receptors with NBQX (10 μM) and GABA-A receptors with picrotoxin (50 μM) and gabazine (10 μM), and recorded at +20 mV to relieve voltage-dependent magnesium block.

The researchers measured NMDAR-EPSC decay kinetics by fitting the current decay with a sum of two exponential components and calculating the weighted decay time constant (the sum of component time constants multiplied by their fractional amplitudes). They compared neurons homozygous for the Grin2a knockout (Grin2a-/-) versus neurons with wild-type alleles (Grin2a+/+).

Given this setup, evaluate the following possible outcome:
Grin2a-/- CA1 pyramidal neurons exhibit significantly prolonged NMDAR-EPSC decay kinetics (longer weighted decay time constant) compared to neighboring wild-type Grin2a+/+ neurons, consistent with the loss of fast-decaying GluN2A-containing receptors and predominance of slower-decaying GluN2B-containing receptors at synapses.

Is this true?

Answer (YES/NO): YES